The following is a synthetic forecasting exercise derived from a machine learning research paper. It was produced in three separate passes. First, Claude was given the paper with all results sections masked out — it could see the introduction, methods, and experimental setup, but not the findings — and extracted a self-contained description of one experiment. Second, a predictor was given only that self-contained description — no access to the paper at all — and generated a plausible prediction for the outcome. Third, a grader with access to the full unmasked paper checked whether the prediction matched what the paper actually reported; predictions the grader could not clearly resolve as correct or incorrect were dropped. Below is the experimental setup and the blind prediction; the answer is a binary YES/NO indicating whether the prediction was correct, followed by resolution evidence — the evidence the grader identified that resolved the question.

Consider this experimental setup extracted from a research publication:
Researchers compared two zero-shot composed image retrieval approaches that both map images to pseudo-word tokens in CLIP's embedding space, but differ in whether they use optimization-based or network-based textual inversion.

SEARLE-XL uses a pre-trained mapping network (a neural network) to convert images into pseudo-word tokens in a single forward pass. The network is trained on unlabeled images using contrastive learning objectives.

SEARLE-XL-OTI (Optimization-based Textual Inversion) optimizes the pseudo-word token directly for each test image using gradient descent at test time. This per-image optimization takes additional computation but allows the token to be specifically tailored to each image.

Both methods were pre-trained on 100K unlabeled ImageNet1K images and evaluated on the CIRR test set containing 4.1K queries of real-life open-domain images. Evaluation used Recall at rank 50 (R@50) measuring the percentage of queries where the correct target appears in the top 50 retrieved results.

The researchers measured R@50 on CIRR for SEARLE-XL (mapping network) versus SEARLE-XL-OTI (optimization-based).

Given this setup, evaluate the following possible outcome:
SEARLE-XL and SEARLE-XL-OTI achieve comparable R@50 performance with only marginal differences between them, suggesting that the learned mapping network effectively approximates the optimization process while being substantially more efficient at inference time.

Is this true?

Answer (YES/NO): YES